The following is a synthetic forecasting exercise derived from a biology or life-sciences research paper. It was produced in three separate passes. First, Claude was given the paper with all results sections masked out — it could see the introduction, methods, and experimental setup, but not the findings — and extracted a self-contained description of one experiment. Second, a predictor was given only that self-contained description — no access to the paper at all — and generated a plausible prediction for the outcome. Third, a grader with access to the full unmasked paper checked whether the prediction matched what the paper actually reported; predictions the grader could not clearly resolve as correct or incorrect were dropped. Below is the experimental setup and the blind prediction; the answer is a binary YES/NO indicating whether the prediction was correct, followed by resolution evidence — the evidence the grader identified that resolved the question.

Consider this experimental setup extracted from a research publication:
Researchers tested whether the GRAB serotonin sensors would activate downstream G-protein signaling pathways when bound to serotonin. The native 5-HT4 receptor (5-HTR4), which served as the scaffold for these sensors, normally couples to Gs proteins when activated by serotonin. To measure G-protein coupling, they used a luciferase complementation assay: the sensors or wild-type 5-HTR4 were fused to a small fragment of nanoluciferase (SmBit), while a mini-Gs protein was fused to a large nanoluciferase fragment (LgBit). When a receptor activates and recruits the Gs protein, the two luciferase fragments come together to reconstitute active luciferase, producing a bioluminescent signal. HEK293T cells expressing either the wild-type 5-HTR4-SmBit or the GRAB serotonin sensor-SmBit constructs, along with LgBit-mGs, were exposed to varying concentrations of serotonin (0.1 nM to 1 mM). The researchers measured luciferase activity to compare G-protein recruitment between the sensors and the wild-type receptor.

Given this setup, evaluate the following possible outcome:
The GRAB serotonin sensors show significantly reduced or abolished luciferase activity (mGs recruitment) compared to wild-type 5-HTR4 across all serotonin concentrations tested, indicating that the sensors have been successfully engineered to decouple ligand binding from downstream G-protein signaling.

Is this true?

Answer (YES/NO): YES